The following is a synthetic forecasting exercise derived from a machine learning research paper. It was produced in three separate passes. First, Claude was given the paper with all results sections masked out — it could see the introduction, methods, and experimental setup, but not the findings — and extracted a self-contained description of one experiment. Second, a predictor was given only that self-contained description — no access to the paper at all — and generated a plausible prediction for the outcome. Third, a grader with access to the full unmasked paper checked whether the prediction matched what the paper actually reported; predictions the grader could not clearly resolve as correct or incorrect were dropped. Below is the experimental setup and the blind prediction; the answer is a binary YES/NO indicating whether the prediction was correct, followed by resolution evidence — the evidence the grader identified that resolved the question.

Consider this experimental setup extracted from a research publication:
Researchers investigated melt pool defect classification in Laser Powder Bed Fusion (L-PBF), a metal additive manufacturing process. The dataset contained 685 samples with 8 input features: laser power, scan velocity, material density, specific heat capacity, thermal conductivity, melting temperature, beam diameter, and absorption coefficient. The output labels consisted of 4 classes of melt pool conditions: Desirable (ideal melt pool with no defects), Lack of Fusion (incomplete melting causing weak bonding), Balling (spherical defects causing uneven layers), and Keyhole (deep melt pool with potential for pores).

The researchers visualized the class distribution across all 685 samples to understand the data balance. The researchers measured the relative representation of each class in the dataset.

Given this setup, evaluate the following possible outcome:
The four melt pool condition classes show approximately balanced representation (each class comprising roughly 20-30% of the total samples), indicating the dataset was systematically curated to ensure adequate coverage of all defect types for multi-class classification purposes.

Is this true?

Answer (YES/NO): NO